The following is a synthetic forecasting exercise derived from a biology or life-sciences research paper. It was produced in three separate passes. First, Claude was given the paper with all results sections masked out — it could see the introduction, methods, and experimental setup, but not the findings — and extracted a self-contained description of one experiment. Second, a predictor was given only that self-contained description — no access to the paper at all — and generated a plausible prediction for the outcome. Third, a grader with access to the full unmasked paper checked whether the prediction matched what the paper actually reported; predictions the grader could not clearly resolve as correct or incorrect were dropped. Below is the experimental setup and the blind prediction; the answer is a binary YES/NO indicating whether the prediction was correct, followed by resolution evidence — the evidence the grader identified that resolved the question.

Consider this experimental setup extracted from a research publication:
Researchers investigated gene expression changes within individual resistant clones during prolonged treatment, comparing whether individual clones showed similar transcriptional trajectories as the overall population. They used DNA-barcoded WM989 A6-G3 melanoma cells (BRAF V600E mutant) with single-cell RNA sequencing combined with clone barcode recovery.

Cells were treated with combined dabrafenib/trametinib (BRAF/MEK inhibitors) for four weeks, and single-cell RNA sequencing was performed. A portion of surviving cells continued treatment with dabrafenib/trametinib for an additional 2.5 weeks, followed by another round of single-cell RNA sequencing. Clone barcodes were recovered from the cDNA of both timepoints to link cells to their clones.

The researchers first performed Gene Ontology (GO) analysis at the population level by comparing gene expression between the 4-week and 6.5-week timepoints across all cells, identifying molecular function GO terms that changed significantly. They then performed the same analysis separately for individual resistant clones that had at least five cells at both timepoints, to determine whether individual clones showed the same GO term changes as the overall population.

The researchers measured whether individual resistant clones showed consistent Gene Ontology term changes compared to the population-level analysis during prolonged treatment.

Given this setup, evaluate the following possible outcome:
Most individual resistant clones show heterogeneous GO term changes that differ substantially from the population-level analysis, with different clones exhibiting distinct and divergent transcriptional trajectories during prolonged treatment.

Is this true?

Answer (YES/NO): YES